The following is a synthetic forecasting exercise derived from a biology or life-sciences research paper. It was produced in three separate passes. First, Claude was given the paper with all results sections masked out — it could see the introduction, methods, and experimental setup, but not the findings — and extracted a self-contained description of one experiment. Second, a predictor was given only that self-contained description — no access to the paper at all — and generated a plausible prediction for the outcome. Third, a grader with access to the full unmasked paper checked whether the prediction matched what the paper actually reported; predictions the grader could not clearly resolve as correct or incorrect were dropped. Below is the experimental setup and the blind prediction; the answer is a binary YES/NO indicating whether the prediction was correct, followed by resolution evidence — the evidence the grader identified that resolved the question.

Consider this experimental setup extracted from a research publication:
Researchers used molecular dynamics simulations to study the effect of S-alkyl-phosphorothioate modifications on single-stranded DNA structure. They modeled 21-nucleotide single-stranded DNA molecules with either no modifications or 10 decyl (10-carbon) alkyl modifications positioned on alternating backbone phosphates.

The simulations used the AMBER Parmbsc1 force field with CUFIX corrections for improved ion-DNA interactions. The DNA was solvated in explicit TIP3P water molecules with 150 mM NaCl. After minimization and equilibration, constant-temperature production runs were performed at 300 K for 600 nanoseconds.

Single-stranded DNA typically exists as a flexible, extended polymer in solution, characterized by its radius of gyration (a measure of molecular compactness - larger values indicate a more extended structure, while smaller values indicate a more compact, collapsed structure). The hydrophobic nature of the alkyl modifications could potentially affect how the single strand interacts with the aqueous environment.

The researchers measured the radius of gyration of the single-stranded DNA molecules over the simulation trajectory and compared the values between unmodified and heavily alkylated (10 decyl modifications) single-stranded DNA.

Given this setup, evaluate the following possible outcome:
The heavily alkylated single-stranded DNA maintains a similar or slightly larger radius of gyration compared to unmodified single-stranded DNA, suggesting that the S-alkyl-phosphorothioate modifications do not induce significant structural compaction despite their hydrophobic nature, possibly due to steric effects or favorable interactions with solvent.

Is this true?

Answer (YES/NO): NO